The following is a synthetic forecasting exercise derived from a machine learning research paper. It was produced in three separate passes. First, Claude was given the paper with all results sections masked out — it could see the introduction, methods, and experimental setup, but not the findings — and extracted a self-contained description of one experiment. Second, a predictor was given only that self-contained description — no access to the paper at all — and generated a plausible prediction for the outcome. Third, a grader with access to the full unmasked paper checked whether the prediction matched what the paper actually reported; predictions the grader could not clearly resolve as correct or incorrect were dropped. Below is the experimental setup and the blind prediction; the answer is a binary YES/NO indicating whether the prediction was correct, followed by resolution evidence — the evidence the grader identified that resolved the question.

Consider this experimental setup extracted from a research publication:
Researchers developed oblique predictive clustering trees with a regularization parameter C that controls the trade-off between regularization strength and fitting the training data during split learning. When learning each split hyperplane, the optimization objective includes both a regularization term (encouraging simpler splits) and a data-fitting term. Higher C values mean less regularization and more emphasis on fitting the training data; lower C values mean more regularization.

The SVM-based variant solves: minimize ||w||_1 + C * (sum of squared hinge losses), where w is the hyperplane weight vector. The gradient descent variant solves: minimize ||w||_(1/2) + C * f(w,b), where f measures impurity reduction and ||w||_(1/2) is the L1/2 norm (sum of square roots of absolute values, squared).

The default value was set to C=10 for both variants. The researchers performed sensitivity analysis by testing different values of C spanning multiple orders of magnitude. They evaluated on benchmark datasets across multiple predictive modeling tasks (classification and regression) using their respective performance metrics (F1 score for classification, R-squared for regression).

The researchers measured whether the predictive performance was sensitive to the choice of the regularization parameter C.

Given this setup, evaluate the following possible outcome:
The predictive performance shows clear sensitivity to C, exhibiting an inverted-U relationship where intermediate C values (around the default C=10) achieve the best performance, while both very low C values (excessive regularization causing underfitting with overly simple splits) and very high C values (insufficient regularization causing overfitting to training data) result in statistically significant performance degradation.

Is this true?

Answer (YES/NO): NO